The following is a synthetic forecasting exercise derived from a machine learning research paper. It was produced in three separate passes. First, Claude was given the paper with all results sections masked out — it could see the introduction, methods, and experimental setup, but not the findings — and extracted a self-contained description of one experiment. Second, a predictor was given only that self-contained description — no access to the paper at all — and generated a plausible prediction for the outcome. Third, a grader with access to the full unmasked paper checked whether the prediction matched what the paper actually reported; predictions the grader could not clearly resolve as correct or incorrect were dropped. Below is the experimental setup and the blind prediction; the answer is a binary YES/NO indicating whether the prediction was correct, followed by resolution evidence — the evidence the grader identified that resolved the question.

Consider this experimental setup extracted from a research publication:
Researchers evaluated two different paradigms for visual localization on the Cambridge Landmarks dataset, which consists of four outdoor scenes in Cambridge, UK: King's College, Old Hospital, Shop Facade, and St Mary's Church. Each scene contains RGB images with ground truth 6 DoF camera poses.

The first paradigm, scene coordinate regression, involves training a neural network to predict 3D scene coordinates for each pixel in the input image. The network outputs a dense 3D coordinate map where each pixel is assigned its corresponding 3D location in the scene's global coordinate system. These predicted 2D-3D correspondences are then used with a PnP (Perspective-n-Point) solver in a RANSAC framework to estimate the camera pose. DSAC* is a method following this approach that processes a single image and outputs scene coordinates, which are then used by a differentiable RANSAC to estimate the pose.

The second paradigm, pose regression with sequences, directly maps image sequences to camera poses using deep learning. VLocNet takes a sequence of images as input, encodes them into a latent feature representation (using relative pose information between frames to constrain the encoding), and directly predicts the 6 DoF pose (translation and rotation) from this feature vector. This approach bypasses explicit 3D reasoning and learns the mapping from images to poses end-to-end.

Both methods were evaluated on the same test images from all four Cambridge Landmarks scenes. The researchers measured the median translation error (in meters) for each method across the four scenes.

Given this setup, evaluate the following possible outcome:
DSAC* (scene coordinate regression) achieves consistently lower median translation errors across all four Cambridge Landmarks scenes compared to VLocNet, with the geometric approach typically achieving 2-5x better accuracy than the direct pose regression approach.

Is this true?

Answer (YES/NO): NO